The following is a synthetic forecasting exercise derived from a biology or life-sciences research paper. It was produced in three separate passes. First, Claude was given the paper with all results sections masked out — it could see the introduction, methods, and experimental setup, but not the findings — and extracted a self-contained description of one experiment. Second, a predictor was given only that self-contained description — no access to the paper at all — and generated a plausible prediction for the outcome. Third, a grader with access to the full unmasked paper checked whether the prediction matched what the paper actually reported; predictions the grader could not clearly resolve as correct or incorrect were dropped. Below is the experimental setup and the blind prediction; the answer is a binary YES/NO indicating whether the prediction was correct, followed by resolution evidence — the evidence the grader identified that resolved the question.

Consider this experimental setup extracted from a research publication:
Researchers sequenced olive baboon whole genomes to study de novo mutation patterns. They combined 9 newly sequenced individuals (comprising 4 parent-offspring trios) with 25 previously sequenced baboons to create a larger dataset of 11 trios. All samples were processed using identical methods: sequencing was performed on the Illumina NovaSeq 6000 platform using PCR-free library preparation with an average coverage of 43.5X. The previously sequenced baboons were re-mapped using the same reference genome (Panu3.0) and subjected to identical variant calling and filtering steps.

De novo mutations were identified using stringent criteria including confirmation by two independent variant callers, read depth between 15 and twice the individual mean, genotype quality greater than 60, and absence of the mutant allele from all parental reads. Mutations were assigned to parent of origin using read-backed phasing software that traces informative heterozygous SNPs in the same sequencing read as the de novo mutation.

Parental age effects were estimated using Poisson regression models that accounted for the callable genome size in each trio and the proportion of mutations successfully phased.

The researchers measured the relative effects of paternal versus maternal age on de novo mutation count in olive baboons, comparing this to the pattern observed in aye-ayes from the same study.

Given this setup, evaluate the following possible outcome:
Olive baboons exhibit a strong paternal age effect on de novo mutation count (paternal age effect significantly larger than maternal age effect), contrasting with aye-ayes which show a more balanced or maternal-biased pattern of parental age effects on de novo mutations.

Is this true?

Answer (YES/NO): YES